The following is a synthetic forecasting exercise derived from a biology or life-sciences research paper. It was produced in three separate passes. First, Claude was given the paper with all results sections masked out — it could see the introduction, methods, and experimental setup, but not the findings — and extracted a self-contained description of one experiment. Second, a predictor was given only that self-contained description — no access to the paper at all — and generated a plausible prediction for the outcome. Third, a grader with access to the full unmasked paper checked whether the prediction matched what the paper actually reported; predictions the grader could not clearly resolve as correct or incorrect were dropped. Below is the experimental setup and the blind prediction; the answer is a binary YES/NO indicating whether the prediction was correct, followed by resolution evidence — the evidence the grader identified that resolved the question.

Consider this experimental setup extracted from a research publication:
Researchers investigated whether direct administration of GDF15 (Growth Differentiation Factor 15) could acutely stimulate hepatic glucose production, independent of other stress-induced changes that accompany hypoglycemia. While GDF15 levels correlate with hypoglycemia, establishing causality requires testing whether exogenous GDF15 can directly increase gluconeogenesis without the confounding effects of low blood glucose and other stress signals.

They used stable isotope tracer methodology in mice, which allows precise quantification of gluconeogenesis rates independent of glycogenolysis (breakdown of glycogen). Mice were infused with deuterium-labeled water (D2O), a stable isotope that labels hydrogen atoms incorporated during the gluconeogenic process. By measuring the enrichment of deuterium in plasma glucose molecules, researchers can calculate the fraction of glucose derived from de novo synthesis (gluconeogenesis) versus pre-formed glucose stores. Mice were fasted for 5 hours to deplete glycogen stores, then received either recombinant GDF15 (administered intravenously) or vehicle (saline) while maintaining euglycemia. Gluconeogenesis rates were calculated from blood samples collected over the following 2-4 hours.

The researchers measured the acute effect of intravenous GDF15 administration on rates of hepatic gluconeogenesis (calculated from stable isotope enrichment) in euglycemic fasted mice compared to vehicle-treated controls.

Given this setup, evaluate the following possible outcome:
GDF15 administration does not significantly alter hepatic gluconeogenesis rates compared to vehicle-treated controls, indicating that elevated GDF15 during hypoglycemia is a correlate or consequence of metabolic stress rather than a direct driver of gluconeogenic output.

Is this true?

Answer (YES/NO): NO